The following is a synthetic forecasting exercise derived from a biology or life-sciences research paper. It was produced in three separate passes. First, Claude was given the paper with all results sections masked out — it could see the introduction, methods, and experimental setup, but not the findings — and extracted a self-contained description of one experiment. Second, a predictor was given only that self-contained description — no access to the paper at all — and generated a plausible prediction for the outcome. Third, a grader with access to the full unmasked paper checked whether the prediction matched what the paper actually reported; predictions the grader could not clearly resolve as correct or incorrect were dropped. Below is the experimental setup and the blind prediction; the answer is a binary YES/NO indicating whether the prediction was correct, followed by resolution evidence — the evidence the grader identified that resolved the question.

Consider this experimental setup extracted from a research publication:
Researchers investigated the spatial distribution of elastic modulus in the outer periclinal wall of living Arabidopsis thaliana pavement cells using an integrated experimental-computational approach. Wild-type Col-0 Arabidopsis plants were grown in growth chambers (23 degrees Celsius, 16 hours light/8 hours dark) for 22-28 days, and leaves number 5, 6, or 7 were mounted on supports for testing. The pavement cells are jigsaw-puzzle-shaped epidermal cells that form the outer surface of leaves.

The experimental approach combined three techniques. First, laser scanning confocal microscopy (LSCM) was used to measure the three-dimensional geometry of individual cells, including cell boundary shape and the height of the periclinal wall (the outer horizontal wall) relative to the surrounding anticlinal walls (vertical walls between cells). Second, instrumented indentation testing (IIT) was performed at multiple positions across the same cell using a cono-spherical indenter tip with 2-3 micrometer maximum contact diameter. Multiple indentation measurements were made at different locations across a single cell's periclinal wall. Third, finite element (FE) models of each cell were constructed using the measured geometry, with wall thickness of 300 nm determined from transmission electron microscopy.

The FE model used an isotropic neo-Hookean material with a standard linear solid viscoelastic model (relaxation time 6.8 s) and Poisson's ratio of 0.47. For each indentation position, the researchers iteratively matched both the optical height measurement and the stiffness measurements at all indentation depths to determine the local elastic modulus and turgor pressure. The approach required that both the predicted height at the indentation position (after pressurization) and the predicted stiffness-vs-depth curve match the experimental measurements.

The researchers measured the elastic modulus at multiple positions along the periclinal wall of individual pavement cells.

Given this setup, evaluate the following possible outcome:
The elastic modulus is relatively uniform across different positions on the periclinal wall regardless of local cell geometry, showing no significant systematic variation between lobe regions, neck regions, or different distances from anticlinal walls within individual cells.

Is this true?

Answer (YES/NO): NO